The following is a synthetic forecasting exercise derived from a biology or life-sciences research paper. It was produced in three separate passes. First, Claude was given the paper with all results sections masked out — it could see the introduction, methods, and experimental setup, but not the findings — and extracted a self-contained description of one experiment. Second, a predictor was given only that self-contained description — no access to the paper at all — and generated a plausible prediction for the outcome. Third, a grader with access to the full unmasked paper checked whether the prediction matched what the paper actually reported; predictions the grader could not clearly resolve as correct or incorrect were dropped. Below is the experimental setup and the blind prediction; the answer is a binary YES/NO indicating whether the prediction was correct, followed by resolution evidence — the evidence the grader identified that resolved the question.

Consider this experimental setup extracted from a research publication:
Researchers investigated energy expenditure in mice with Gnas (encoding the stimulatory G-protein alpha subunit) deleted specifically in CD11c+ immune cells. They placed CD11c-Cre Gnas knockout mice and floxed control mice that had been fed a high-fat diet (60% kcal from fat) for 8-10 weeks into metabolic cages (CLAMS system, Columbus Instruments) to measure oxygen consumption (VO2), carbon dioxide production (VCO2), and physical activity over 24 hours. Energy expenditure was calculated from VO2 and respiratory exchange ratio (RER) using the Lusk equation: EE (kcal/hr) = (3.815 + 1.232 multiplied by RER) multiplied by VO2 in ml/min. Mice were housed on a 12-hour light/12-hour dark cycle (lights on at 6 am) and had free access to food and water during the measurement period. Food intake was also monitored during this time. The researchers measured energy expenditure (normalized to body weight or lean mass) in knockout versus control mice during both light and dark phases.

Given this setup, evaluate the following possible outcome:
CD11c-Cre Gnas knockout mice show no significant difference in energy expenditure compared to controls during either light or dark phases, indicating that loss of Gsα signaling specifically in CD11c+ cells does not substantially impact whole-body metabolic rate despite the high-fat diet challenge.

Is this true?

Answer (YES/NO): NO